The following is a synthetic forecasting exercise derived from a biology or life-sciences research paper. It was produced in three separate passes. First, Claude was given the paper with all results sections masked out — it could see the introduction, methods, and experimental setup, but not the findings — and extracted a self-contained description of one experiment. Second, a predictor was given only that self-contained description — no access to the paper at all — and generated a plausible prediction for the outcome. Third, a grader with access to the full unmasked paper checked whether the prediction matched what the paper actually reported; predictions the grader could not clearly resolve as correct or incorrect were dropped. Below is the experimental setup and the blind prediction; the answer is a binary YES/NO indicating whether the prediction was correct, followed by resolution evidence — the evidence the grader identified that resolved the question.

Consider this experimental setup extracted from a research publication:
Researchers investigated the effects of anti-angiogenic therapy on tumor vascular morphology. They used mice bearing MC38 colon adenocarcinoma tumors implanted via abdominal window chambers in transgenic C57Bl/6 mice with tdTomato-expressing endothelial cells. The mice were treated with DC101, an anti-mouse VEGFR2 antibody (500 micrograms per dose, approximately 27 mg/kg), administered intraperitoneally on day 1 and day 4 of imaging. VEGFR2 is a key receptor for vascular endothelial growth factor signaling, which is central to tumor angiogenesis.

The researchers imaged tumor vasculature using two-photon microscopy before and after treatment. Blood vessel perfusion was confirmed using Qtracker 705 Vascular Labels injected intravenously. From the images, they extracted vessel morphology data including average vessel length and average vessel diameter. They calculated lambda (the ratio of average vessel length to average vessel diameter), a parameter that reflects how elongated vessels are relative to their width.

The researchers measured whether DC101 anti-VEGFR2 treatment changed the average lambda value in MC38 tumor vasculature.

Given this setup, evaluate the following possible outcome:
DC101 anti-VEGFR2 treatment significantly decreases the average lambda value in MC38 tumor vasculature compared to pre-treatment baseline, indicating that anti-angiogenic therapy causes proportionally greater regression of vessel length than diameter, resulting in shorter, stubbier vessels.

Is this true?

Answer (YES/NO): NO